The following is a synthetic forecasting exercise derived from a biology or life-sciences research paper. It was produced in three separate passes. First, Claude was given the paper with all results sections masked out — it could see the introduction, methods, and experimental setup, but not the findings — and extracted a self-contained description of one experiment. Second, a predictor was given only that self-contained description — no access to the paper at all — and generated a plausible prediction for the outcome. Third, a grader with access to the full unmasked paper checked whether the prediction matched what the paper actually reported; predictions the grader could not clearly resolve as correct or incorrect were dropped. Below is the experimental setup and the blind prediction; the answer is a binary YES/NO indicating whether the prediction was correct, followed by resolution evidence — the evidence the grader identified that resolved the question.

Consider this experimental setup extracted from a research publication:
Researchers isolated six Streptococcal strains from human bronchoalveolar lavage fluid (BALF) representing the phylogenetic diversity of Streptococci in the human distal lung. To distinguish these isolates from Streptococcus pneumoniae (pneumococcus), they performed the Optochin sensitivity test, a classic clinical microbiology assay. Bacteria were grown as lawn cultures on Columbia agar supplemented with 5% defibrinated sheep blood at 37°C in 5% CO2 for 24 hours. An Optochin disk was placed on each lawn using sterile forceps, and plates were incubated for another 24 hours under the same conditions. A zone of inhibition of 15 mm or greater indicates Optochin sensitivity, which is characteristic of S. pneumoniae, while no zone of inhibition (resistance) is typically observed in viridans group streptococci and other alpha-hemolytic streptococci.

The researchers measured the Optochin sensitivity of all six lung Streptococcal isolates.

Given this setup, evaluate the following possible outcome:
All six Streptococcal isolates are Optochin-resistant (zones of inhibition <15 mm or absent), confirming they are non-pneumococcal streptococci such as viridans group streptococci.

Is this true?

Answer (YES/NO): YES